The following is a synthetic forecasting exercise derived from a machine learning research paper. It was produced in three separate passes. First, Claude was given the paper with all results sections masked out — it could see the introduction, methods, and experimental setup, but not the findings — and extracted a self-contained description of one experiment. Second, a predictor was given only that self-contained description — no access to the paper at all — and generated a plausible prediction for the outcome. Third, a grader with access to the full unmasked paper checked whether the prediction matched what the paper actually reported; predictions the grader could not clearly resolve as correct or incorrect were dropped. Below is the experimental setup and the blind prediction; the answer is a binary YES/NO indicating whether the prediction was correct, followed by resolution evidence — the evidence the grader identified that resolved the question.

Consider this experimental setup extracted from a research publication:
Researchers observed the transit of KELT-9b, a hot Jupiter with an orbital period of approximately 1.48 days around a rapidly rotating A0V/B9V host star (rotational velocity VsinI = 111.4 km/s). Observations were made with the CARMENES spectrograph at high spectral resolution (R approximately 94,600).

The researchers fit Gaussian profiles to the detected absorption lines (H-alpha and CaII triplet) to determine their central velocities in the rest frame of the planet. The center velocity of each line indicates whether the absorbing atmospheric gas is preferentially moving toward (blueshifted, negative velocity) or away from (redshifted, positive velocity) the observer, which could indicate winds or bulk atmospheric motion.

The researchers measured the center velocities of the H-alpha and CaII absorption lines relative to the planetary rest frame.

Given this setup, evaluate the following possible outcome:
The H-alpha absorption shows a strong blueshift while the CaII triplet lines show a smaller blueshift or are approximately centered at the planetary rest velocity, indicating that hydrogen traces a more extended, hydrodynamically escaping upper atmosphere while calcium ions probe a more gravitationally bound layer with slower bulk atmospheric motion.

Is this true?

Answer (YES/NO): NO